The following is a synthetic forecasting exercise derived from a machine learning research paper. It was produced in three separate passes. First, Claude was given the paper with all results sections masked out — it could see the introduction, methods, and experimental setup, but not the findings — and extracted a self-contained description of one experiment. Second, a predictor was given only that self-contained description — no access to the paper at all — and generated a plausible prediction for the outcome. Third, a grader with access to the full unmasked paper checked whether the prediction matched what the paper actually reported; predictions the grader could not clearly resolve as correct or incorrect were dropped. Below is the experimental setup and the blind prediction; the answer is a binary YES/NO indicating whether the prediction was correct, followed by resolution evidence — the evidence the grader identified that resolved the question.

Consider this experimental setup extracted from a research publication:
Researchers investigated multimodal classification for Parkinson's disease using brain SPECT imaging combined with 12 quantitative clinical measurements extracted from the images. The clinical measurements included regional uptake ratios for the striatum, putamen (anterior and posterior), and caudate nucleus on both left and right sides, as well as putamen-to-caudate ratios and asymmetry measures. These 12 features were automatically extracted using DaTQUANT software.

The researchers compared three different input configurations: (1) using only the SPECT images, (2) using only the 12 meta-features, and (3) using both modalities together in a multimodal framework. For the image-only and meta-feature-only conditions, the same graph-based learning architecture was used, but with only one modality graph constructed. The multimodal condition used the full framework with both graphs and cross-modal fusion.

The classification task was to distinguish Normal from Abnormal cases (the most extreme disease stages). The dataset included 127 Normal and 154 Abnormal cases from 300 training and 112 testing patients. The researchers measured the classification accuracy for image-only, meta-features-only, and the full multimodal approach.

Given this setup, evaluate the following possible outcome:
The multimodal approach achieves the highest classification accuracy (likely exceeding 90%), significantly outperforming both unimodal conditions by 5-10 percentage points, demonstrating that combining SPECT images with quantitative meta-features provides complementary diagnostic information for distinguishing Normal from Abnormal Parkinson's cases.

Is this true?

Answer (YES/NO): NO